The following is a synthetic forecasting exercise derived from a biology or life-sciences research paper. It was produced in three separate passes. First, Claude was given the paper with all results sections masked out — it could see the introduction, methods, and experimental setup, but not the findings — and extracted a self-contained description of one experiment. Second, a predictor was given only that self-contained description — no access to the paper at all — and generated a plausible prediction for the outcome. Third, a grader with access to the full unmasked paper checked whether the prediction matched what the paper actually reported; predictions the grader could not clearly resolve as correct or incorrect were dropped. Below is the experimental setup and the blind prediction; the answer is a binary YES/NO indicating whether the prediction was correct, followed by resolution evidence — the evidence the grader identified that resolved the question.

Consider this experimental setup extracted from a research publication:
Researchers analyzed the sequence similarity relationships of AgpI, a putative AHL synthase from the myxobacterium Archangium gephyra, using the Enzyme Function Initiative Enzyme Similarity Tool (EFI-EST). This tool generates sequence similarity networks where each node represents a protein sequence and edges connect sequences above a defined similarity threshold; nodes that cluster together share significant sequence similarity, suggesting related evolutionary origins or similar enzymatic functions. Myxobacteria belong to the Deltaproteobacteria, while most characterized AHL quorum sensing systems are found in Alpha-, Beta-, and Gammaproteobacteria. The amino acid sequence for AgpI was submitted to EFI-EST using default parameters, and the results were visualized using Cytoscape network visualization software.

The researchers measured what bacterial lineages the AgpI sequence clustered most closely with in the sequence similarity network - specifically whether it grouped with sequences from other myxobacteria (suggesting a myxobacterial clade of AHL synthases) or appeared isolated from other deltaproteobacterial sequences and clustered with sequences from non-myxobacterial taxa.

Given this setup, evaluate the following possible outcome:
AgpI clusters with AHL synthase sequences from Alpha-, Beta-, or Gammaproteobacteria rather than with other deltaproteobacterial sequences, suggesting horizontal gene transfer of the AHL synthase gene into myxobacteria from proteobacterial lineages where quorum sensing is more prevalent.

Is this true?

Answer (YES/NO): YES